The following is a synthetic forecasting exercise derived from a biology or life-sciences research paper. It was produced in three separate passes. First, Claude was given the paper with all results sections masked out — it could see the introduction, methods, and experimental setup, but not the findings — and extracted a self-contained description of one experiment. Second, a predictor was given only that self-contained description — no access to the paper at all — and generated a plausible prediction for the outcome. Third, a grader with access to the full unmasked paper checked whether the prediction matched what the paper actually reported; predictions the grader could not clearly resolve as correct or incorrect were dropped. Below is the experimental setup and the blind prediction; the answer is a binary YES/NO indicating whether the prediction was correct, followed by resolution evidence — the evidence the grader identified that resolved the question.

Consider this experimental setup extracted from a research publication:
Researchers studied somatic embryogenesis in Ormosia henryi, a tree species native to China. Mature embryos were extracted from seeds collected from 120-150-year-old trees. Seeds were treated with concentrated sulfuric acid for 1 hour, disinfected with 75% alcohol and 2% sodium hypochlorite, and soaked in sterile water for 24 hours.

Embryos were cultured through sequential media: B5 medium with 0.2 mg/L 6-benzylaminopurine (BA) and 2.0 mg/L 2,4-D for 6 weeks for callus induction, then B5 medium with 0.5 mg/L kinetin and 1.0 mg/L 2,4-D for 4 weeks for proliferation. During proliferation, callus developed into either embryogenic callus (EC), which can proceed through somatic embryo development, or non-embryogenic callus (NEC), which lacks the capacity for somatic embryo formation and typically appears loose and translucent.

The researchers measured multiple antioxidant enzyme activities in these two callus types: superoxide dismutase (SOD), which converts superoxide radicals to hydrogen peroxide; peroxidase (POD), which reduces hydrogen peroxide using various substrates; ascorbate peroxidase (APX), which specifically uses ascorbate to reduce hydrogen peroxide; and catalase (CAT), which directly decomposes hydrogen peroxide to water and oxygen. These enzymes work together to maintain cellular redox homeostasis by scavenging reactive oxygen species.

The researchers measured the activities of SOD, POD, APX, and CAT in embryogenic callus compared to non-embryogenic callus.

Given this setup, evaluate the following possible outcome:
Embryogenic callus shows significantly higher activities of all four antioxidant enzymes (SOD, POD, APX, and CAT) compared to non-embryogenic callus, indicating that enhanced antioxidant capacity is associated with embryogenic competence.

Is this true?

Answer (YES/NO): YES